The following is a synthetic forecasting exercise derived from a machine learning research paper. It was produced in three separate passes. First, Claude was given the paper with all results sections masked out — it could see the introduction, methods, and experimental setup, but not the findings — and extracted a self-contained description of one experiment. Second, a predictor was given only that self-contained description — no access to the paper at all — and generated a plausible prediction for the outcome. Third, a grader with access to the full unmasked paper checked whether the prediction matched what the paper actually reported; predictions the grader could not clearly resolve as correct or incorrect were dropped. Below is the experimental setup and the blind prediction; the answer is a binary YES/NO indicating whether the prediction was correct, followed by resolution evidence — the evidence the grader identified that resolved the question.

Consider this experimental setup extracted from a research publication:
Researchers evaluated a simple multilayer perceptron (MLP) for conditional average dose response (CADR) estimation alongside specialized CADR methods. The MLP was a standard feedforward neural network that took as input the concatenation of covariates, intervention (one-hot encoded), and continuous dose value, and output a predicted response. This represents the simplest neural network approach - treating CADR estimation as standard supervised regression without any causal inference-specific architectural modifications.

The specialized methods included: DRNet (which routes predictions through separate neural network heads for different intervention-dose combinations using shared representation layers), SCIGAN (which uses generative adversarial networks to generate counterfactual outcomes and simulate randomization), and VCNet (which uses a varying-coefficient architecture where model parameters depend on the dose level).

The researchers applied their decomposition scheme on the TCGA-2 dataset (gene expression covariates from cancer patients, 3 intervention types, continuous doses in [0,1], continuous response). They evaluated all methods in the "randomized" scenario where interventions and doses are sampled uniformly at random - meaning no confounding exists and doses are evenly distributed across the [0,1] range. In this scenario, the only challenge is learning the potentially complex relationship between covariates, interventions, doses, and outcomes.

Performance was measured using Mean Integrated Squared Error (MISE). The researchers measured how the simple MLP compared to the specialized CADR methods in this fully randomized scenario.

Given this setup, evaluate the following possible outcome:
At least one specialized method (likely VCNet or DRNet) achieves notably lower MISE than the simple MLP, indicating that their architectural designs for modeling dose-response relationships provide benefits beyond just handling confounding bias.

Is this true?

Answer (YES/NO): YES